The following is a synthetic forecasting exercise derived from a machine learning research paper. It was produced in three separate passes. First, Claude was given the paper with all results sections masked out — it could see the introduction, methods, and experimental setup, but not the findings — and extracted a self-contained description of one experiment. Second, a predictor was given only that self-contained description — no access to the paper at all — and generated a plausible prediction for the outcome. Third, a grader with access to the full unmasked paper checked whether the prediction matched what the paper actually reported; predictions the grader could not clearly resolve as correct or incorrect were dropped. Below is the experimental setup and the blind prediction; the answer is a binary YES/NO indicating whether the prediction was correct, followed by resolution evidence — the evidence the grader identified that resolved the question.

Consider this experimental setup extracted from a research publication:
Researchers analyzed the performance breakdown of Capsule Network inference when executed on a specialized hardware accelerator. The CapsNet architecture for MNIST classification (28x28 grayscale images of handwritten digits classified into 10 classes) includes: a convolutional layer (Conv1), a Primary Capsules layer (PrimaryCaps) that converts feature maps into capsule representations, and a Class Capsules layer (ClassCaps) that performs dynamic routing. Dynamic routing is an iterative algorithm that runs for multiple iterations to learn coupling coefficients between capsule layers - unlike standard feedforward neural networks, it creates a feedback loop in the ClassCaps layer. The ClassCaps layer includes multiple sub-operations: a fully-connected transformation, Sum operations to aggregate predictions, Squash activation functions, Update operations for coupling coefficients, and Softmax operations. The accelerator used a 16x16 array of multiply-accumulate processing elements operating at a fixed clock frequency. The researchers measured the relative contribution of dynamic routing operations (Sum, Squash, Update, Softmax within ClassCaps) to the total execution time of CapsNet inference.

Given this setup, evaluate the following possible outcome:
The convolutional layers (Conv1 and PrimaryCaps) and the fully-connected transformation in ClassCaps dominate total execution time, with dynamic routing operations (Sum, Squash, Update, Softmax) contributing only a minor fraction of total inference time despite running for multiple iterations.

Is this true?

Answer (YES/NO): NO